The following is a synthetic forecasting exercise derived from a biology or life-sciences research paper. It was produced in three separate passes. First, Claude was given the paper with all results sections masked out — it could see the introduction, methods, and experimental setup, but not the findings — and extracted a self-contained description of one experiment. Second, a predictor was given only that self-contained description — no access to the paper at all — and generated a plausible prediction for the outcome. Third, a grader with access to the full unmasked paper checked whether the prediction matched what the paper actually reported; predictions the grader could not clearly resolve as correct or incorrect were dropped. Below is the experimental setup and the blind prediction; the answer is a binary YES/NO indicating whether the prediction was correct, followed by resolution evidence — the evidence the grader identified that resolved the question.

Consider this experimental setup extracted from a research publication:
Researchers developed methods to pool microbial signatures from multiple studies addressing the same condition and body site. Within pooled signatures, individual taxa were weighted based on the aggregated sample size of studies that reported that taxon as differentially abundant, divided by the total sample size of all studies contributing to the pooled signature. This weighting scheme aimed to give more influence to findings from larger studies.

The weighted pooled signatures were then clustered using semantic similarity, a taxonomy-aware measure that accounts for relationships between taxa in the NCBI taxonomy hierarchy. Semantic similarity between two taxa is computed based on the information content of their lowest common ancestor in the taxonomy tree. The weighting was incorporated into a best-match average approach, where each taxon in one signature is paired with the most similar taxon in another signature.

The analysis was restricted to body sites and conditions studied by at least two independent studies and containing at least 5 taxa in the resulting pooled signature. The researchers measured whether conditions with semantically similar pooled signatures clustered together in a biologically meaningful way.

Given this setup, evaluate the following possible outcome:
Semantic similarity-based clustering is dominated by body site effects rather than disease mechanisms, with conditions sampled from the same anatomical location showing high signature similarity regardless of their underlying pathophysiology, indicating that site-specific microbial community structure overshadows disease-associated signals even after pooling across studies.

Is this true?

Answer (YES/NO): NO